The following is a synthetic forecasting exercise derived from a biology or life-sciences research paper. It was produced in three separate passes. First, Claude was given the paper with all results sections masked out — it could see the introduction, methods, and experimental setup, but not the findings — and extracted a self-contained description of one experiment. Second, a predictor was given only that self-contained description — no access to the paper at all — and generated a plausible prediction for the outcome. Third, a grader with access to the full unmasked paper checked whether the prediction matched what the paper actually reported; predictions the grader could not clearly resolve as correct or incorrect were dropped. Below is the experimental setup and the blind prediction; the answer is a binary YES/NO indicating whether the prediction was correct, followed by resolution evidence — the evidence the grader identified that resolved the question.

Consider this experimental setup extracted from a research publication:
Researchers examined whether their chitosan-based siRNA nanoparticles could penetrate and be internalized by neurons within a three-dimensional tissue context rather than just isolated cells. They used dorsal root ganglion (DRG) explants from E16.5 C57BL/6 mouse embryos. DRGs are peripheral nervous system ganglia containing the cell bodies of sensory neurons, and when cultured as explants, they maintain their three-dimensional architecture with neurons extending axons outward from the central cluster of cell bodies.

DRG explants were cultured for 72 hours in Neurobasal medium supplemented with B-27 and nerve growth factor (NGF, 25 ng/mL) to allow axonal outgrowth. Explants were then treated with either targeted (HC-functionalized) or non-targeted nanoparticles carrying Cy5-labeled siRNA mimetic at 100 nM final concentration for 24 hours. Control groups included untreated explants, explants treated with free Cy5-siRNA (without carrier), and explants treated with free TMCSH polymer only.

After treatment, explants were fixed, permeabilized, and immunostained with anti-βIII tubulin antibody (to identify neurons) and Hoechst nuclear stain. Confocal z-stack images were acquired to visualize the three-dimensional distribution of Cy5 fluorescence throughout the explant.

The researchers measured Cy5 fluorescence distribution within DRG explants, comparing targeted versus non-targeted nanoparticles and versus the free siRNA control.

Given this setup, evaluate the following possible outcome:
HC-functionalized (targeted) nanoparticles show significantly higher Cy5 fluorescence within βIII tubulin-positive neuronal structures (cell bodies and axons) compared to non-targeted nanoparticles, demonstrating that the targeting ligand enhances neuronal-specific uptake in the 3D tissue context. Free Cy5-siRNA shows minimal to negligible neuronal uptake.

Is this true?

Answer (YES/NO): YES